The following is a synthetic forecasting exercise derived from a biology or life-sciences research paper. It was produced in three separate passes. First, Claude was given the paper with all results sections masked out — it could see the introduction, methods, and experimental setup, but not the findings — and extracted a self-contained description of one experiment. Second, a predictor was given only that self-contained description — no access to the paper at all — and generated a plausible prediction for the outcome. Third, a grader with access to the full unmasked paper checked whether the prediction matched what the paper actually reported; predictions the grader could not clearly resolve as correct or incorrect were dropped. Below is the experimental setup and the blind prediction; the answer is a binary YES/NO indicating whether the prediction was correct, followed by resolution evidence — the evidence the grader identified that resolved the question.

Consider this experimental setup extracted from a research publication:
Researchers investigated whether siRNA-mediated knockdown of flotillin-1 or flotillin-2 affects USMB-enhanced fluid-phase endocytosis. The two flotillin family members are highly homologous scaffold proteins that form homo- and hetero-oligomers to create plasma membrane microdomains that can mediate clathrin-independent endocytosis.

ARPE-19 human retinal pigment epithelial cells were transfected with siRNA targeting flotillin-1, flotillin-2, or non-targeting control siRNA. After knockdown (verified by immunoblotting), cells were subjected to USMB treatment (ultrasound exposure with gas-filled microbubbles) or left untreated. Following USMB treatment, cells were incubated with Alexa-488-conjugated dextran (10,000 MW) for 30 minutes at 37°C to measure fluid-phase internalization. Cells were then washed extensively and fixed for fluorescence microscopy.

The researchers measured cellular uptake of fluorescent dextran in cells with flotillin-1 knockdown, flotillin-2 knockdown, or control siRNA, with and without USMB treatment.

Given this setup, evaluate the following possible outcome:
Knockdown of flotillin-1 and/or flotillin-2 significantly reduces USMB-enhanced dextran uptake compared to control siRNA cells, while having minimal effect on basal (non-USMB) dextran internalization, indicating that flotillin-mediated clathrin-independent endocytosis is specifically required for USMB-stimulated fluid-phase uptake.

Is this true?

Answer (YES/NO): YES